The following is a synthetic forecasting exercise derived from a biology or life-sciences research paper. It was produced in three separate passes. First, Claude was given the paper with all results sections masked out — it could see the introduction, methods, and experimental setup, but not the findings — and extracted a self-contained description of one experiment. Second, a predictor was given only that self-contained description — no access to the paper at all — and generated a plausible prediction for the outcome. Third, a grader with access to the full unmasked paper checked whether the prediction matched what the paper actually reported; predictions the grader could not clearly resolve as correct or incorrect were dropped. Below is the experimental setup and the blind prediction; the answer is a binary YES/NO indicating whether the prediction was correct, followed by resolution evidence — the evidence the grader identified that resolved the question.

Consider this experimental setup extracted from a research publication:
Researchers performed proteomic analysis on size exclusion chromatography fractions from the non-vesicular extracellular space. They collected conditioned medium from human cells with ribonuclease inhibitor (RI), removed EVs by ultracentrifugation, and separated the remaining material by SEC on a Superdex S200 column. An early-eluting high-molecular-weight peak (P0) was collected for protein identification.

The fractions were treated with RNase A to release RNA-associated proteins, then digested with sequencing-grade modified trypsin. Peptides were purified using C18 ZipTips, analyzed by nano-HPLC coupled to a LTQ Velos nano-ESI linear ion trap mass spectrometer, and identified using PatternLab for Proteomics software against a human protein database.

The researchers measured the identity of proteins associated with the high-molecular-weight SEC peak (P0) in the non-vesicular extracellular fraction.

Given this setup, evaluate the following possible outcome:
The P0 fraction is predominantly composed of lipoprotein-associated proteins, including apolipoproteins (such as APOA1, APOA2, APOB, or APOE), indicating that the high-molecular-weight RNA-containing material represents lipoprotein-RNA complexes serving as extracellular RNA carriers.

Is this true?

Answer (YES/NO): NO